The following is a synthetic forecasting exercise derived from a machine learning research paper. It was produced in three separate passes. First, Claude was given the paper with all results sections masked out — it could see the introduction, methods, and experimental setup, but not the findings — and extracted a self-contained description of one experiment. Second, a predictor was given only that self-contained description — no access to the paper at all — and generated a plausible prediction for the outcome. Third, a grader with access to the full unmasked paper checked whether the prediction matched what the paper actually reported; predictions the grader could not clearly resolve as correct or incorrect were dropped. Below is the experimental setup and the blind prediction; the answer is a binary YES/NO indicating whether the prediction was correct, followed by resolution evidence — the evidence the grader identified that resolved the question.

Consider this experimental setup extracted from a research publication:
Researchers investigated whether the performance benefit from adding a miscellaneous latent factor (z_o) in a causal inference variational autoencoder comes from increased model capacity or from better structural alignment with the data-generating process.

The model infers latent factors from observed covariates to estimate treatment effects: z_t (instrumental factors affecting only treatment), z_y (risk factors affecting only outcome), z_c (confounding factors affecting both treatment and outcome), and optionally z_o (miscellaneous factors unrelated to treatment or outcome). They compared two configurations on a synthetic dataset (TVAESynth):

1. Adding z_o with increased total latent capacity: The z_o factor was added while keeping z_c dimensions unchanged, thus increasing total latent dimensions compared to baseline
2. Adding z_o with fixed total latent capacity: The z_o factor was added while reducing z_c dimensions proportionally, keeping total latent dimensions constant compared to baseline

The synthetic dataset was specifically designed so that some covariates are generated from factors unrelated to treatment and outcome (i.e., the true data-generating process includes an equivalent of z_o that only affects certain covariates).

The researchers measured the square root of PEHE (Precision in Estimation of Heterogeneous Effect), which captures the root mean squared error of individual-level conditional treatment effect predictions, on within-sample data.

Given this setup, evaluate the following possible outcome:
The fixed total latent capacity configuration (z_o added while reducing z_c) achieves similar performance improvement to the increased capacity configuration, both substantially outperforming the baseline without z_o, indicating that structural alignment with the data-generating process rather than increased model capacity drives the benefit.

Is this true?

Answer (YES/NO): NO